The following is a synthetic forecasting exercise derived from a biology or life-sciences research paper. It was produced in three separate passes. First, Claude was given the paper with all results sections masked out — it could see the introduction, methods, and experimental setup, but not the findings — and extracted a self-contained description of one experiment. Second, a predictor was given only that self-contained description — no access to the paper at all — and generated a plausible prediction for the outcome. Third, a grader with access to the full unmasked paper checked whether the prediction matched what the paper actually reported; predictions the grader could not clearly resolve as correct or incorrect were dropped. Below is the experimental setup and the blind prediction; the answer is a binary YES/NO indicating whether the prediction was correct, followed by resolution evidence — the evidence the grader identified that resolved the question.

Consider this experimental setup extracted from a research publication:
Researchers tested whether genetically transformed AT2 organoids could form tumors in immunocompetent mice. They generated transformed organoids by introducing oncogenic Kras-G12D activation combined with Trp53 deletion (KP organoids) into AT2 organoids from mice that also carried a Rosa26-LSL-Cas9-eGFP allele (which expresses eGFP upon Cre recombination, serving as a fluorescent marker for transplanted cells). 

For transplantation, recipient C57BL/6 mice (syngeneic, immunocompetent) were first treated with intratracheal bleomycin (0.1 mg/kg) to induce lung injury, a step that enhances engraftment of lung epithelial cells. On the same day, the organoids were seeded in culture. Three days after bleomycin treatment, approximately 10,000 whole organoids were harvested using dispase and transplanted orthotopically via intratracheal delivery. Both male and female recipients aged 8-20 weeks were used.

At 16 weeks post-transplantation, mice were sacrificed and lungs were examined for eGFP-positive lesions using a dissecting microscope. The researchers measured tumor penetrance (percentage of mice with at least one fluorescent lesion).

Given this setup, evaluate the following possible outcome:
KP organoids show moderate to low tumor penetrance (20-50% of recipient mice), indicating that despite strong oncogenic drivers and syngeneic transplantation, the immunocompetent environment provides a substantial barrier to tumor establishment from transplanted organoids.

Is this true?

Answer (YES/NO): NO